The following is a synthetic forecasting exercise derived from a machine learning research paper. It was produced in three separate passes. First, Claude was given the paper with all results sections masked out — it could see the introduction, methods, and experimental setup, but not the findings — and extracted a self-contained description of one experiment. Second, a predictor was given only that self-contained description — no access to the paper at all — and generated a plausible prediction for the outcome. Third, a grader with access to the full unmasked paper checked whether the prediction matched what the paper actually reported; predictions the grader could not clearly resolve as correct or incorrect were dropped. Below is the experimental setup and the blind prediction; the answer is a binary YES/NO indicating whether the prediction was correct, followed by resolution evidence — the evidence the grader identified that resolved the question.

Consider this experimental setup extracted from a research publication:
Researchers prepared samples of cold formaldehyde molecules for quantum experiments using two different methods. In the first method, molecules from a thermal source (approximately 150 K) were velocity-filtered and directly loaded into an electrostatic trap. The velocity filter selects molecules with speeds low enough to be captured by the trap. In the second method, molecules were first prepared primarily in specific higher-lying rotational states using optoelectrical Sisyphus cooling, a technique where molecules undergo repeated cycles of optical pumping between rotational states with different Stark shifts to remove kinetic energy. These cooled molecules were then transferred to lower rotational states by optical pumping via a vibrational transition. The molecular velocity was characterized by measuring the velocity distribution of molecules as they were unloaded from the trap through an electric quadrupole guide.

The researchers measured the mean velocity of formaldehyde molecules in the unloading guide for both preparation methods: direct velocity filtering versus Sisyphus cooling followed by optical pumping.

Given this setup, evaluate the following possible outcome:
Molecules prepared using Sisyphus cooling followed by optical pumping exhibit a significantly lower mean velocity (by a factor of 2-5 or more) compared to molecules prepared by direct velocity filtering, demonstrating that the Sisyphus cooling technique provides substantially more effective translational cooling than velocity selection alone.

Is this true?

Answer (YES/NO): YES